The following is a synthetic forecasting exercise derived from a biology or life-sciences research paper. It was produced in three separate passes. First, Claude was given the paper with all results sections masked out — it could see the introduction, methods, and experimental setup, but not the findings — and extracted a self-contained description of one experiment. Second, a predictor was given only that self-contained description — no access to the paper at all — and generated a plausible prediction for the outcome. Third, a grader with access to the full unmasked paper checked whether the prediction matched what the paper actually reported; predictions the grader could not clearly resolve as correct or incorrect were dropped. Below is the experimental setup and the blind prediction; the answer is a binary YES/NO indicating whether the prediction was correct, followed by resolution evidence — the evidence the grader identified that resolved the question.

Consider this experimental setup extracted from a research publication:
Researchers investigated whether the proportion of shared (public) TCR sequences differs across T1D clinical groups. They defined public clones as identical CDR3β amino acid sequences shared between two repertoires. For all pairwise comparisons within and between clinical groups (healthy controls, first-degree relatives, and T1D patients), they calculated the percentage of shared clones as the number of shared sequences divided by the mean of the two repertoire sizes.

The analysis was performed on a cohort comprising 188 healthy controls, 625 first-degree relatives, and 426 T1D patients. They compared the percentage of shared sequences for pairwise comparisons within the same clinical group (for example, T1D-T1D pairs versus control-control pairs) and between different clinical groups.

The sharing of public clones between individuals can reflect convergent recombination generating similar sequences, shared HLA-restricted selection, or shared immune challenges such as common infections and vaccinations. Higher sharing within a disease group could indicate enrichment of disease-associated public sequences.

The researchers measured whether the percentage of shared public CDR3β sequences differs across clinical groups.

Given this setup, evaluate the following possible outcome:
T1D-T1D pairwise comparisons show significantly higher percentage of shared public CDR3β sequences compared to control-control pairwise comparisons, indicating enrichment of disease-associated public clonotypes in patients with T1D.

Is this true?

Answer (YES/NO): NO